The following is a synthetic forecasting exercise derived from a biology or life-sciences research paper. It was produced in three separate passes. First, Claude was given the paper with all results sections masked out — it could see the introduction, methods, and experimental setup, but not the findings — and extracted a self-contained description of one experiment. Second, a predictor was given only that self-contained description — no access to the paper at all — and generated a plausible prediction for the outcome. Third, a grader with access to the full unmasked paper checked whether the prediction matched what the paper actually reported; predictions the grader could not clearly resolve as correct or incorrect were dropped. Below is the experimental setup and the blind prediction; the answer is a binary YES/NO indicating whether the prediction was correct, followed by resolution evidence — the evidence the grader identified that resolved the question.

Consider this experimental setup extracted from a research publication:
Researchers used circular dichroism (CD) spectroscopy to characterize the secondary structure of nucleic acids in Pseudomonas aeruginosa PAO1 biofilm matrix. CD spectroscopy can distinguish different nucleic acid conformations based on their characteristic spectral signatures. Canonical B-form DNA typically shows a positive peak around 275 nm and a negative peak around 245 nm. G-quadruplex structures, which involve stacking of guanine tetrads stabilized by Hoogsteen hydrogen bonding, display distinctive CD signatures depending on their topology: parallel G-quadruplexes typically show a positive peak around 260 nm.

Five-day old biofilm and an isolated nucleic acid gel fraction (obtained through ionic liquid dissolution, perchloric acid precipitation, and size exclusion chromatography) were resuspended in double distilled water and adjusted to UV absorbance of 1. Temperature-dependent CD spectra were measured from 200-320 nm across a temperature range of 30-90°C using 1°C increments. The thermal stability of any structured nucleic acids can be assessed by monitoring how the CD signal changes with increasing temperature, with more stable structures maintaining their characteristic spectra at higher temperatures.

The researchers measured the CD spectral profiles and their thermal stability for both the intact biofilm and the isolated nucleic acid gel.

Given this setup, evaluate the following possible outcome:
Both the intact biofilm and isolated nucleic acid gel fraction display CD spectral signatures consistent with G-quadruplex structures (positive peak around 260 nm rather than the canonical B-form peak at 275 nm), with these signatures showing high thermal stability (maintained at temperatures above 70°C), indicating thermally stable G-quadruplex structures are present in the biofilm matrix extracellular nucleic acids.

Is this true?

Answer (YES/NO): NO